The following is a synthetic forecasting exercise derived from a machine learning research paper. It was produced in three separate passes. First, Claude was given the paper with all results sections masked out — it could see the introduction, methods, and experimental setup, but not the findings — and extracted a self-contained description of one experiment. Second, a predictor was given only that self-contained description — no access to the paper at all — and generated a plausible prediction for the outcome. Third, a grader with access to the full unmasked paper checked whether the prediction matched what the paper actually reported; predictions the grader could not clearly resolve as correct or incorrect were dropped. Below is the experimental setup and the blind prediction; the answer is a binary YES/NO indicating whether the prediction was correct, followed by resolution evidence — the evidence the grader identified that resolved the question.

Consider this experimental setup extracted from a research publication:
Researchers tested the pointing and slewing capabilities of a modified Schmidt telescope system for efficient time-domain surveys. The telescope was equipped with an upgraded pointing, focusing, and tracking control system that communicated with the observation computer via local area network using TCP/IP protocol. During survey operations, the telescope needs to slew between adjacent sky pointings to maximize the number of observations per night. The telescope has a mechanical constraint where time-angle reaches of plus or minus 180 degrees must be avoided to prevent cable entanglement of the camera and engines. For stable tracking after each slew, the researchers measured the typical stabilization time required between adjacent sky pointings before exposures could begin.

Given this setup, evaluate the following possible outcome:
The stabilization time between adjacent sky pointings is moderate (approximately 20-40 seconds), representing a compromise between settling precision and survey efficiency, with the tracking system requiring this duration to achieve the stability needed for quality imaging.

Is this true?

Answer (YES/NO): NO